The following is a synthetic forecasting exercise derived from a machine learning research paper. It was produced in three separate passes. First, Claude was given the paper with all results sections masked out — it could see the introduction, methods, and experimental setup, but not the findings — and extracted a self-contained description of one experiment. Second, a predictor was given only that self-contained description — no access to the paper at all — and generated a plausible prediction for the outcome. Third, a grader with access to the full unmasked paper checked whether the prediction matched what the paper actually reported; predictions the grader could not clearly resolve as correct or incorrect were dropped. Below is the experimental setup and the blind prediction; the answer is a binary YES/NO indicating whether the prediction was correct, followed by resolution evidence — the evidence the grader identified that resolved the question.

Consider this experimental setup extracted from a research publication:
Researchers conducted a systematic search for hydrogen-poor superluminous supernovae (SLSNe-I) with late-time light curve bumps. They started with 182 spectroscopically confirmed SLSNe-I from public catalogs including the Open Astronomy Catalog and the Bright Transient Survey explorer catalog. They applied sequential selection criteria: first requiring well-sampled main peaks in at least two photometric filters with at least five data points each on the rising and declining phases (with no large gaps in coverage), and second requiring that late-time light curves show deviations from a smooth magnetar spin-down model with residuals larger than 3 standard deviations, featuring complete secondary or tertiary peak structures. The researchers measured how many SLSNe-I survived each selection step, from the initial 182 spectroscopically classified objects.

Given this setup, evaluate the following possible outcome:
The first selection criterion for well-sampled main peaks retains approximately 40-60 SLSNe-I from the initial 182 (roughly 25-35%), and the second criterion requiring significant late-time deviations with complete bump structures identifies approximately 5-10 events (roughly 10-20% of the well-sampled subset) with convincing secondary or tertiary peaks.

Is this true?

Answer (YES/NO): NO